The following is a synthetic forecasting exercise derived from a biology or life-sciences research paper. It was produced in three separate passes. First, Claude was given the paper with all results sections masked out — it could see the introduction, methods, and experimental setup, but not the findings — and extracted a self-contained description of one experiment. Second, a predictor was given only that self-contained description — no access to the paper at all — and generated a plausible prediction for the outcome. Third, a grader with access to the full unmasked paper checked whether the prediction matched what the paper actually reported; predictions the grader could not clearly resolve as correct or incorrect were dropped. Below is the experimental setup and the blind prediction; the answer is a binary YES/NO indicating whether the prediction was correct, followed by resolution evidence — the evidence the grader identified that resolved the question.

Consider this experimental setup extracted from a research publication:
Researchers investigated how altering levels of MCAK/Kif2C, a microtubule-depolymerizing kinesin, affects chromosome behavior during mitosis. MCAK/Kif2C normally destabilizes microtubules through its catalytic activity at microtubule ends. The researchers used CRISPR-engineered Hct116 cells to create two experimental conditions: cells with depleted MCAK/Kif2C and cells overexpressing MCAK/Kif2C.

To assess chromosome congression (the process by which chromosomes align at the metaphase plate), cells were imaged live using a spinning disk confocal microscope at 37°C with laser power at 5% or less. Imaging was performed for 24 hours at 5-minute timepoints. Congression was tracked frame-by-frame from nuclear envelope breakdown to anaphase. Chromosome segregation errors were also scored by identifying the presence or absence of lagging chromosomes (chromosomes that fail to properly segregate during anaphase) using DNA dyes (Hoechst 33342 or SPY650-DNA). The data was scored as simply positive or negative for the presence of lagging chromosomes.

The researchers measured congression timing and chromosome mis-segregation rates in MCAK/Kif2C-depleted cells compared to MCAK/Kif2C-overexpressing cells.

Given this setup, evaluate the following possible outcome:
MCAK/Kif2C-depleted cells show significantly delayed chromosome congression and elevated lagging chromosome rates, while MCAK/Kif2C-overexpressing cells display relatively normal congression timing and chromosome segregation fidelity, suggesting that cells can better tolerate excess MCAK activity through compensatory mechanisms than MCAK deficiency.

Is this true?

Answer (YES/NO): NO